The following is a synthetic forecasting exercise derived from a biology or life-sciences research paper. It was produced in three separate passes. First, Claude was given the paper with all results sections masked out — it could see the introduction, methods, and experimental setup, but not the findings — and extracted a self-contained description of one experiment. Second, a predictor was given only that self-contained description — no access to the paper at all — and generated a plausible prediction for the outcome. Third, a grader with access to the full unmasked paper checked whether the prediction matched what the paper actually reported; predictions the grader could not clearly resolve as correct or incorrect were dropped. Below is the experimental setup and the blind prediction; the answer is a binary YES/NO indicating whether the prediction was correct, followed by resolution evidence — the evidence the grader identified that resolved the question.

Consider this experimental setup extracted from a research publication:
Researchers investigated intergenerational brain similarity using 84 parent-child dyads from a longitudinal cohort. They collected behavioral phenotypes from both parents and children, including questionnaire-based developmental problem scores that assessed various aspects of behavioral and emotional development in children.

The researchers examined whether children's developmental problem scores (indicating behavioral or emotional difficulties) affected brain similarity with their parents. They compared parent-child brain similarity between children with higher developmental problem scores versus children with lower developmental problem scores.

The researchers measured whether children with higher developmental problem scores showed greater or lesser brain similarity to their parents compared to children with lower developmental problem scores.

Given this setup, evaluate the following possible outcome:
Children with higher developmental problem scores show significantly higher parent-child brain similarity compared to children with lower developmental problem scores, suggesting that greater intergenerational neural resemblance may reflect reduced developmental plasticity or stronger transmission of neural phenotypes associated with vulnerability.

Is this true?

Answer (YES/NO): YES